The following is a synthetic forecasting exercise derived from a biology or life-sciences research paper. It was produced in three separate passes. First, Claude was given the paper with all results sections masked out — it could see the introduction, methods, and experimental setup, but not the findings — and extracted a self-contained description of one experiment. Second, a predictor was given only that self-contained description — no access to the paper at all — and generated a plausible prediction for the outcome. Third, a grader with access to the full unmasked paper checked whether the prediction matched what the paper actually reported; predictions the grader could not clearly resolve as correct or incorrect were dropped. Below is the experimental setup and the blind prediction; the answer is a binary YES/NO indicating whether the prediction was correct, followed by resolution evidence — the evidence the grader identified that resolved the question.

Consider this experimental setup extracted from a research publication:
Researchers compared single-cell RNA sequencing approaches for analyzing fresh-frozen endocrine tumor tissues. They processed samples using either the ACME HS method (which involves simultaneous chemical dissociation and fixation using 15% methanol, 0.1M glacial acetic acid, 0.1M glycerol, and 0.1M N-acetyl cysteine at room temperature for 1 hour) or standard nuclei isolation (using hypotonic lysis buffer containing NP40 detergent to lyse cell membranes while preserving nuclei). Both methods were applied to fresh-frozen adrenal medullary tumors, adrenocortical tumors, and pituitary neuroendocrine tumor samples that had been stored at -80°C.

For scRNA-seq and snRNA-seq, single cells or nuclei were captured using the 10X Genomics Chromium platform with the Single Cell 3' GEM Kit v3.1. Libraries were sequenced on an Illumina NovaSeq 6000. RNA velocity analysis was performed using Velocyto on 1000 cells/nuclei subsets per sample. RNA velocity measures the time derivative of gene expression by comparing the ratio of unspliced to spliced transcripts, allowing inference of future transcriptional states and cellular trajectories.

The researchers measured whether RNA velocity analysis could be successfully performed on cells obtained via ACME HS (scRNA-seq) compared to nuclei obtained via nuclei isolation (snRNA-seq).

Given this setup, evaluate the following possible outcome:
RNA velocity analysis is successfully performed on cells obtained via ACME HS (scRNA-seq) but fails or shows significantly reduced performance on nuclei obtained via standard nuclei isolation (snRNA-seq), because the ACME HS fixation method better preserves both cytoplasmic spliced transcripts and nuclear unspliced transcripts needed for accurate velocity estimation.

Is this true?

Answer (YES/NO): YES